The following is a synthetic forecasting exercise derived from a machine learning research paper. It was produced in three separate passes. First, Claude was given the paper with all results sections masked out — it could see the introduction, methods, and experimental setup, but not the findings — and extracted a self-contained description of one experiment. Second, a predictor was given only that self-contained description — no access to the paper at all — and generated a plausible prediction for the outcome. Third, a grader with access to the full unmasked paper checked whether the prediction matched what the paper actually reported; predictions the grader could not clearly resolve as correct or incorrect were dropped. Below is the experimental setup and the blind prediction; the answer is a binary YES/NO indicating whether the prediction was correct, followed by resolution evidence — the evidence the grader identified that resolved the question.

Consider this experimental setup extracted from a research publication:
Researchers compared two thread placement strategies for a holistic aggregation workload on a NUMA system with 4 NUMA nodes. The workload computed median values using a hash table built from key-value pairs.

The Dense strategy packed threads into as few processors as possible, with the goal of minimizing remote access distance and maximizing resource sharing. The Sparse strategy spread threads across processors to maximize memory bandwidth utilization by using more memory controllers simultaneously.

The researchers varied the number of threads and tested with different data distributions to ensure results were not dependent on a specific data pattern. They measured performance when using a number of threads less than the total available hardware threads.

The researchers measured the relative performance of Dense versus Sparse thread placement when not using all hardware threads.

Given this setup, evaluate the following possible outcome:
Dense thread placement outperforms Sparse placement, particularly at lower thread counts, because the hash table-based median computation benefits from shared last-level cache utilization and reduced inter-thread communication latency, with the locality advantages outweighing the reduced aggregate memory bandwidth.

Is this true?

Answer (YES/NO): NO